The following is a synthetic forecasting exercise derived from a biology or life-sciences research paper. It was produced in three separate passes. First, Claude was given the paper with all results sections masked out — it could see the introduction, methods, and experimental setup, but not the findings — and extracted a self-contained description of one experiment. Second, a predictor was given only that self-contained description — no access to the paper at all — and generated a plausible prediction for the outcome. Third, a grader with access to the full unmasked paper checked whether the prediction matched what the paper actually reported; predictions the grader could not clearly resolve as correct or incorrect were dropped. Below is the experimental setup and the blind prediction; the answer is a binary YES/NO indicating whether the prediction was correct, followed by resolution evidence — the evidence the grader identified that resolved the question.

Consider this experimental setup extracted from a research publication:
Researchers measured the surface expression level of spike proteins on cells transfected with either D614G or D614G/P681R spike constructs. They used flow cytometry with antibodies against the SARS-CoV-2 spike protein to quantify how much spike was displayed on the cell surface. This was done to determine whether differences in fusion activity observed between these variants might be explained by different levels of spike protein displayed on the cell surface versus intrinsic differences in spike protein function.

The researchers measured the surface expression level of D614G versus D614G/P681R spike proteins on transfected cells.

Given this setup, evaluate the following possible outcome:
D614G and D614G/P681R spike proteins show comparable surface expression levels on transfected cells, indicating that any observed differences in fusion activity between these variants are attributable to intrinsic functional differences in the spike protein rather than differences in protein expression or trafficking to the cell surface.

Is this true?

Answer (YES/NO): NO